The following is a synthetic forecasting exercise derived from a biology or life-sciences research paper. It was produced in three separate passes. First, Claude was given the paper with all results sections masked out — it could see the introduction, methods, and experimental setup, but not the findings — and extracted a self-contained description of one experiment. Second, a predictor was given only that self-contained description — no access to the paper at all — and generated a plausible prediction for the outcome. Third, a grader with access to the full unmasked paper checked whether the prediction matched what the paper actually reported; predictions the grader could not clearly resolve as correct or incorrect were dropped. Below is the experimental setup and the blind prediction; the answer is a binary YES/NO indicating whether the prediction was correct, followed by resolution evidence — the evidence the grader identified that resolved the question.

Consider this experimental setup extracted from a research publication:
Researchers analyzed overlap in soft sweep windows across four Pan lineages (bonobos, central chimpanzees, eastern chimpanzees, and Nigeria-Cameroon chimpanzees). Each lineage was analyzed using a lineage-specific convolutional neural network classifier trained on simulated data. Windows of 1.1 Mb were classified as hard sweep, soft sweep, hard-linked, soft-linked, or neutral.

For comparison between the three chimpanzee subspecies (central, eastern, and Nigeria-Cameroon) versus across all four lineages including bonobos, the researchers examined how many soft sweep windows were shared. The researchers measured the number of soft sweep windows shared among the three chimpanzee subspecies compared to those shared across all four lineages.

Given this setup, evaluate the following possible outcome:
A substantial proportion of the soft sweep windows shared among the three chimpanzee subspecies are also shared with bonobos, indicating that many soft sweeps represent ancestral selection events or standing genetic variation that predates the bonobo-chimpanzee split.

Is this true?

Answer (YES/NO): NO